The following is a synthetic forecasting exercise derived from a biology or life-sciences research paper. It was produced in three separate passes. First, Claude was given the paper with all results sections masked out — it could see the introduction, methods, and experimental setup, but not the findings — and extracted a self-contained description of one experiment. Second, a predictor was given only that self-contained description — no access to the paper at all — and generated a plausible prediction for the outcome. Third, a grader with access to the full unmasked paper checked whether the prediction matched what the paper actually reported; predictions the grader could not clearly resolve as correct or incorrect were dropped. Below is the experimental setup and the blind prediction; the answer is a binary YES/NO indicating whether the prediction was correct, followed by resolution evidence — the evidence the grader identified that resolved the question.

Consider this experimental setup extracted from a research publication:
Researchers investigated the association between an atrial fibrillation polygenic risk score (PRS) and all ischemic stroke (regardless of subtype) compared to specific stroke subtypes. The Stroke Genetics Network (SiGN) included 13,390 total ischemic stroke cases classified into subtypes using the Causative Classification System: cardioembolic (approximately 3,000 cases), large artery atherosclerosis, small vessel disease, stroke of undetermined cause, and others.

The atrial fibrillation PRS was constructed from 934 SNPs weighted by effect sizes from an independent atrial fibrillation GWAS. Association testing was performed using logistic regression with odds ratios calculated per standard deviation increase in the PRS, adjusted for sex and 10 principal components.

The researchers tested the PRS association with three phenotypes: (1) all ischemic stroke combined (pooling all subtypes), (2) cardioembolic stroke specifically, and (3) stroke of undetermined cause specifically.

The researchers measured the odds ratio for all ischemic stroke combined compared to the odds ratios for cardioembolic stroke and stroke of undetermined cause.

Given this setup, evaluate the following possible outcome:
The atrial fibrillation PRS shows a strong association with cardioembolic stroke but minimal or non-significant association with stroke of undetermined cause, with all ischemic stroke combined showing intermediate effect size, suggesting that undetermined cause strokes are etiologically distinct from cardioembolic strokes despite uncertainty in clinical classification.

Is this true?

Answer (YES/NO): NO